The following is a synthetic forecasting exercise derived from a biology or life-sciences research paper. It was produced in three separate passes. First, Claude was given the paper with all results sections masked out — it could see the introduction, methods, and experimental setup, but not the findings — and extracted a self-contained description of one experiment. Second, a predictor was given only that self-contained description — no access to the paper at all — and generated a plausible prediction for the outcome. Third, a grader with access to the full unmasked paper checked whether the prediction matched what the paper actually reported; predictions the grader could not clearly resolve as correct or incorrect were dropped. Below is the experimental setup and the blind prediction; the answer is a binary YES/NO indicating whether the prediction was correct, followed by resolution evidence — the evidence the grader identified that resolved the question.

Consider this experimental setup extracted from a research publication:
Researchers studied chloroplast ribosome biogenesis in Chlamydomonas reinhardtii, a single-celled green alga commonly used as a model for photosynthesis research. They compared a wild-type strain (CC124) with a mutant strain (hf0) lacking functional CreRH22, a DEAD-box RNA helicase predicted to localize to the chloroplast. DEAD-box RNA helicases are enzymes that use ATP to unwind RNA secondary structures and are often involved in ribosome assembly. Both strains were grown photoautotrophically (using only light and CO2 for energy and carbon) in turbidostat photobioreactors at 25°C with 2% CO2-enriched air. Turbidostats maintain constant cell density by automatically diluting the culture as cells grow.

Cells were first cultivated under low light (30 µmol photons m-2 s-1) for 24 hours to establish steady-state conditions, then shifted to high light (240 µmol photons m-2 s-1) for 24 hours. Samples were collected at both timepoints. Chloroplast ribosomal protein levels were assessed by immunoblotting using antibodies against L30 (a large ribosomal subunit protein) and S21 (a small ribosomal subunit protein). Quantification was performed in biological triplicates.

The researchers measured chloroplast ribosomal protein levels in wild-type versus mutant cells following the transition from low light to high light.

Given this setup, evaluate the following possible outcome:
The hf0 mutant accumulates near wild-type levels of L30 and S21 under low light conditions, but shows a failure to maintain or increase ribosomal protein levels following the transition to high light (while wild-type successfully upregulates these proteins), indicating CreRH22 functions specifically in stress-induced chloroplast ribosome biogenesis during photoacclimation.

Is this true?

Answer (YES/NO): NO